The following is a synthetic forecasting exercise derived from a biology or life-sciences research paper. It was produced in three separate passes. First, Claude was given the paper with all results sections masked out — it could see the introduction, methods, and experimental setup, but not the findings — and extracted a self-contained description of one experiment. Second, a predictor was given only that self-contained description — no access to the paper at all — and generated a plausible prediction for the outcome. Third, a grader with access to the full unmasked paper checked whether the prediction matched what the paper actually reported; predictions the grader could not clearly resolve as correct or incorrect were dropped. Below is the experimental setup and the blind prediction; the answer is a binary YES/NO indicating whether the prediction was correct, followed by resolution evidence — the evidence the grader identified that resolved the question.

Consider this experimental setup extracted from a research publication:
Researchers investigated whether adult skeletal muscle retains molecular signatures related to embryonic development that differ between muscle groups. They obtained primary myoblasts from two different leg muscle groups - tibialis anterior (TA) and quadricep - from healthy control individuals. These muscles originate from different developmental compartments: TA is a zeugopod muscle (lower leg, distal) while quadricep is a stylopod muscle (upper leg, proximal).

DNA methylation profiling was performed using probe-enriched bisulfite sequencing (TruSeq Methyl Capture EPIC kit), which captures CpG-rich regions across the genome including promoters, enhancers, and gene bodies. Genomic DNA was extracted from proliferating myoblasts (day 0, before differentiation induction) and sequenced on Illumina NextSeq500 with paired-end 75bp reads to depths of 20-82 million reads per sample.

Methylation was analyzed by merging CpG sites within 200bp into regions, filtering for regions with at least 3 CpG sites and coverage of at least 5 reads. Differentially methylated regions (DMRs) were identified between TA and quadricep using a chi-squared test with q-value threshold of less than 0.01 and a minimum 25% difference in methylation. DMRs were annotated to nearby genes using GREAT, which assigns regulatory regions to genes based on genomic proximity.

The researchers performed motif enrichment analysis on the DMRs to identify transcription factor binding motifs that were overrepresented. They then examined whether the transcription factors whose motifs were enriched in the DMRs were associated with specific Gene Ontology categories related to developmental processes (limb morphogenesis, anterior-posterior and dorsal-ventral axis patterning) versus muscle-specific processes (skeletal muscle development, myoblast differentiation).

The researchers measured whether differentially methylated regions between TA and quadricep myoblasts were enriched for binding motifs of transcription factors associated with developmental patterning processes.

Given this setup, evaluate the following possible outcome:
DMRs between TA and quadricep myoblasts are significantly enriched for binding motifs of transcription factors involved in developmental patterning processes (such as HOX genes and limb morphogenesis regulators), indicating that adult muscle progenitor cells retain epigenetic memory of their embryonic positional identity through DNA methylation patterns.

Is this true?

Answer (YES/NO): YES